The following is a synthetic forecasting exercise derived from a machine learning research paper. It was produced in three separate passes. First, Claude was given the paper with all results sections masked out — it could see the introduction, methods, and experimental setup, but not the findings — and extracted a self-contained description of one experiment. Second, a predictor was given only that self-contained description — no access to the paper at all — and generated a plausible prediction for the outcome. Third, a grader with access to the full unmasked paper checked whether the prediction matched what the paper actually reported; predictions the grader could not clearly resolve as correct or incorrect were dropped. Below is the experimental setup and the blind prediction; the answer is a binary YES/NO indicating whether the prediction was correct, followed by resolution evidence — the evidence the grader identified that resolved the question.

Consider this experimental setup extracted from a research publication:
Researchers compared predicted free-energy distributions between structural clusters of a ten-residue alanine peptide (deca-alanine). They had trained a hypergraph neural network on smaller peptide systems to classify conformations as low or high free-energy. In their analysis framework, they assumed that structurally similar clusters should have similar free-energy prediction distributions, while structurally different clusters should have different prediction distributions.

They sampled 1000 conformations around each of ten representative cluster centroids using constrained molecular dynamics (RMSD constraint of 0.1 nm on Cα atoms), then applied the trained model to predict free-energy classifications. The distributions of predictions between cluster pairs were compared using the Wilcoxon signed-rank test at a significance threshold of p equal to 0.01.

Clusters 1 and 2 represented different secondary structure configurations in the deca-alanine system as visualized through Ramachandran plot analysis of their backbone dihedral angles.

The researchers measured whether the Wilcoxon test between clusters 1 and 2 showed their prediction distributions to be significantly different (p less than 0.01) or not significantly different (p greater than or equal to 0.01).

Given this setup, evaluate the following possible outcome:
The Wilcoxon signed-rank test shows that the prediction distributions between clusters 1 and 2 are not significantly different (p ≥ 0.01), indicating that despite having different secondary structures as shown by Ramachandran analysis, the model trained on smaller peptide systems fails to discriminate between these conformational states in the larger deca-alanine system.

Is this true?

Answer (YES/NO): NO